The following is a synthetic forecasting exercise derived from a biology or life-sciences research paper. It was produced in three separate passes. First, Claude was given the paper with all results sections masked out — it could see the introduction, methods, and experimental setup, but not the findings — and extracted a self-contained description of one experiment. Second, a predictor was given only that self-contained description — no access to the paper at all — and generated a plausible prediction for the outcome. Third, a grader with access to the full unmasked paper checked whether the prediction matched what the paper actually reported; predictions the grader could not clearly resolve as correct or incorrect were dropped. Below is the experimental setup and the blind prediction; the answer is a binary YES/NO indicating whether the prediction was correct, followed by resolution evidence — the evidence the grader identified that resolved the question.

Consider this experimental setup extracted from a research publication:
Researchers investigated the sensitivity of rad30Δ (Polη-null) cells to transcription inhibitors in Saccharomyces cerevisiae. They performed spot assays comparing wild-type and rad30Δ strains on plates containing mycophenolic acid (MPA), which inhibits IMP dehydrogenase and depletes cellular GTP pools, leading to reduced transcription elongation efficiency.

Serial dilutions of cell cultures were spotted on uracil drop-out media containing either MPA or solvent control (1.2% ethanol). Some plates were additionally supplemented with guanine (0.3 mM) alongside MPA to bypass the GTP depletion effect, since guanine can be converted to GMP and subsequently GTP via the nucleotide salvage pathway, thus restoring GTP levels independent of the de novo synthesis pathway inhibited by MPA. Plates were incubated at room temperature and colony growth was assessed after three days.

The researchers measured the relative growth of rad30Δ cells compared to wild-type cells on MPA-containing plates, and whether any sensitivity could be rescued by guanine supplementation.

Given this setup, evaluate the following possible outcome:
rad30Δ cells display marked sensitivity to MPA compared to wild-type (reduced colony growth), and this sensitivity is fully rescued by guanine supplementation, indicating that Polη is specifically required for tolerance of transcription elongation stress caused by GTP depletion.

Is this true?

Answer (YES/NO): YES